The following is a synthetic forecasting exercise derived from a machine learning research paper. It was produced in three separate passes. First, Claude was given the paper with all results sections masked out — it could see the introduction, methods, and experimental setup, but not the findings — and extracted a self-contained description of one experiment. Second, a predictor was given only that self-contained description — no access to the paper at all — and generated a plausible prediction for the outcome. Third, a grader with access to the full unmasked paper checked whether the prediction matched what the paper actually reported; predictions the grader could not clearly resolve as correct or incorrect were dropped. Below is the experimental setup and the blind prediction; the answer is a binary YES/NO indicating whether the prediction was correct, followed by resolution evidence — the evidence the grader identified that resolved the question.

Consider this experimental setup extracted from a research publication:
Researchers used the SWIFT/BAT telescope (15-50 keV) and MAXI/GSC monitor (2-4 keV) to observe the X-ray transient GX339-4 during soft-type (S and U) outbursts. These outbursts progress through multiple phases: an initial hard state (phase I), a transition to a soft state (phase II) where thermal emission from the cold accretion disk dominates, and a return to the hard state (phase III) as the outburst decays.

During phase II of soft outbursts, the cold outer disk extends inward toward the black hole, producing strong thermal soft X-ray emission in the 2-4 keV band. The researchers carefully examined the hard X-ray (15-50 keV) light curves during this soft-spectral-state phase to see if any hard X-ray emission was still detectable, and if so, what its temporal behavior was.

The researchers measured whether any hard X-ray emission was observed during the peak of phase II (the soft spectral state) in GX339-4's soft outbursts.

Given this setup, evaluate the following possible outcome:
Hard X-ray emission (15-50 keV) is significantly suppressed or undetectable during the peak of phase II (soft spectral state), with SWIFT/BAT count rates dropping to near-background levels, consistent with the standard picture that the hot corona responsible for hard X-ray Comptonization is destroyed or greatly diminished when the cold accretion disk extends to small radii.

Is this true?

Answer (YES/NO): NO